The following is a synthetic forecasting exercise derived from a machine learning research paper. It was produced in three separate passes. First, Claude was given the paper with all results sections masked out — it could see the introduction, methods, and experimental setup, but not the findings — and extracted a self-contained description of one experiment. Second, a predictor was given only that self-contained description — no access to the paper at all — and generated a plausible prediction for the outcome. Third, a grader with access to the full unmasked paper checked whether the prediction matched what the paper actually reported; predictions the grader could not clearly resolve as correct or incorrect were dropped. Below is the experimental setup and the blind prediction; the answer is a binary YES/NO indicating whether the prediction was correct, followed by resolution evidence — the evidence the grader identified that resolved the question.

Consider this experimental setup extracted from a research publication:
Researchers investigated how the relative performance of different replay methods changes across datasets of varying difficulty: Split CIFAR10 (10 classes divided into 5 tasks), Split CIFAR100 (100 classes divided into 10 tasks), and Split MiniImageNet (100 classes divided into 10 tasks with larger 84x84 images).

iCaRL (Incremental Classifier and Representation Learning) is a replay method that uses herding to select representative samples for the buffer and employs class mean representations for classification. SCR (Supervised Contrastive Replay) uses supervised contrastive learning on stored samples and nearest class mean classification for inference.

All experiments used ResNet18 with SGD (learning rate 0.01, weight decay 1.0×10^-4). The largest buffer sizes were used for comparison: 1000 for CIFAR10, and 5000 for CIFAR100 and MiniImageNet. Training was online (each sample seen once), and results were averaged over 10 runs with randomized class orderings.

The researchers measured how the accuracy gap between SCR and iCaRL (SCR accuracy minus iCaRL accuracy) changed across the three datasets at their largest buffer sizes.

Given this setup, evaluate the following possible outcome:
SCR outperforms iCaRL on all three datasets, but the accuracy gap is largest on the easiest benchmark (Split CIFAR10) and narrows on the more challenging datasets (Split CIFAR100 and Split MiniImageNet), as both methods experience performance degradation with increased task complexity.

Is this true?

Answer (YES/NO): NO